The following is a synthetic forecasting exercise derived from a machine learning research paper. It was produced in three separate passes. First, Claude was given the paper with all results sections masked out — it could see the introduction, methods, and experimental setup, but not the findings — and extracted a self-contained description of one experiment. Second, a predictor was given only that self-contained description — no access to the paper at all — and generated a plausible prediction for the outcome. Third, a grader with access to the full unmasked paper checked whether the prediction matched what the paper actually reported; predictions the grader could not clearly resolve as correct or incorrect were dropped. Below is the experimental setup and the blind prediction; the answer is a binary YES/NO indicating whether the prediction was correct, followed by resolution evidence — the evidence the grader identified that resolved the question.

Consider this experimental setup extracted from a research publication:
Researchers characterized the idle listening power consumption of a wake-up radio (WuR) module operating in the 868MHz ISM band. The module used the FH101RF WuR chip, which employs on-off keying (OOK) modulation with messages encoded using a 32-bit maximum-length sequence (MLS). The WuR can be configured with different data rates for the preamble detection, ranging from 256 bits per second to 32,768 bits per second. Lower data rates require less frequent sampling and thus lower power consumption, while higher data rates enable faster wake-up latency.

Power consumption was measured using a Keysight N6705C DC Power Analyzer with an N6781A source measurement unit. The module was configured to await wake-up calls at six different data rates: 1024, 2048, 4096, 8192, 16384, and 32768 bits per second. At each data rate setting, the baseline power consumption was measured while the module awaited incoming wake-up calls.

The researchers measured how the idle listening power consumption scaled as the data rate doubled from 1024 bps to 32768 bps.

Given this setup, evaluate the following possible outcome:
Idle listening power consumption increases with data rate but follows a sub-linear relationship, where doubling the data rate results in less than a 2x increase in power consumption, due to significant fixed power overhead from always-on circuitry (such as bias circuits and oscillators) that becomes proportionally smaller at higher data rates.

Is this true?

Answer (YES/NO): YES